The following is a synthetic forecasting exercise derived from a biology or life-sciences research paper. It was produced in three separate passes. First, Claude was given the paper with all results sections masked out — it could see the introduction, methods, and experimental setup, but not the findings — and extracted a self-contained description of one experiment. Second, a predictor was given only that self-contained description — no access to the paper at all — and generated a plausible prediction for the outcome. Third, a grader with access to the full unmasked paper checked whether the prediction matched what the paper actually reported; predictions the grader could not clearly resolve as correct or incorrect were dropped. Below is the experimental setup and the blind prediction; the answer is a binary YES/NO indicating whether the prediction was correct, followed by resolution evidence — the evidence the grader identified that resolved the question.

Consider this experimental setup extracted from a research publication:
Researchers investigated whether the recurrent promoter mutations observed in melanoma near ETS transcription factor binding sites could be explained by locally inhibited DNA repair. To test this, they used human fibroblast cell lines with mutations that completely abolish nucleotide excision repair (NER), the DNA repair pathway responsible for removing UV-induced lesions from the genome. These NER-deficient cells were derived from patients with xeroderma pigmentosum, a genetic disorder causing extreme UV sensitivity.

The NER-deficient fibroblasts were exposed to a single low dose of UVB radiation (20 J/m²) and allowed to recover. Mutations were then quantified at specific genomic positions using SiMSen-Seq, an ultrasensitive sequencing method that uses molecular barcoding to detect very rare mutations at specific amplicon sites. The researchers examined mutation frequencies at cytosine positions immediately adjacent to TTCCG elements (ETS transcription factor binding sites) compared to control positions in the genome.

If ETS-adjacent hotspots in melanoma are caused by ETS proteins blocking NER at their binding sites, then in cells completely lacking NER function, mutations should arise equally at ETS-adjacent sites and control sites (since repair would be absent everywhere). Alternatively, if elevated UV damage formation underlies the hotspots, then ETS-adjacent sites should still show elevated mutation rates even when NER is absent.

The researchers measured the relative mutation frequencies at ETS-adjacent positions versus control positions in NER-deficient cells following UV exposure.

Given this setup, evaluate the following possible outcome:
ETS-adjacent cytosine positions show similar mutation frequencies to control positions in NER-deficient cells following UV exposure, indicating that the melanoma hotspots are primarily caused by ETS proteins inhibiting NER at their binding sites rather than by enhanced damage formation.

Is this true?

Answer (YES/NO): NO